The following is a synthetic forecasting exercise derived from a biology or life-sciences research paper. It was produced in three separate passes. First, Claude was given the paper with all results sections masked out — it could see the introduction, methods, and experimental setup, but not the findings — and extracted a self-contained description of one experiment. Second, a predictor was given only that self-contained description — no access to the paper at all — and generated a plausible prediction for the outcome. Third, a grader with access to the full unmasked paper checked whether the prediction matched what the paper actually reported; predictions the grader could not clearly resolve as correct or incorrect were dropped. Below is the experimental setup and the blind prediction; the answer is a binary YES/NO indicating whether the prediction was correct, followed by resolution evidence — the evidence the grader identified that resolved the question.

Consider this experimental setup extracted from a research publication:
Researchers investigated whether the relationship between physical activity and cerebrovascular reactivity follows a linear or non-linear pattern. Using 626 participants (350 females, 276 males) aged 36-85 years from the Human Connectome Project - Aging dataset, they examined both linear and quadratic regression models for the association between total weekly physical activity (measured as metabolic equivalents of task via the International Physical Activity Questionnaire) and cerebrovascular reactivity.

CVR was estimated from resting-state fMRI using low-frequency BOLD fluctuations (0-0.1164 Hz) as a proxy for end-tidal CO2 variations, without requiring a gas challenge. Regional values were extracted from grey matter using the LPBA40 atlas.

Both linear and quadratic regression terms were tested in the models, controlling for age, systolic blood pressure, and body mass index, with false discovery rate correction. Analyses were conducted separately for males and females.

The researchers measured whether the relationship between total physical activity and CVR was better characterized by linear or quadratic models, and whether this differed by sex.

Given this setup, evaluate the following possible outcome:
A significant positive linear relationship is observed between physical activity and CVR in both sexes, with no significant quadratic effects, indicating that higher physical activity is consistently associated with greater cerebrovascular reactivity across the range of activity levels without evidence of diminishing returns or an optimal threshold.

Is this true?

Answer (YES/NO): NO